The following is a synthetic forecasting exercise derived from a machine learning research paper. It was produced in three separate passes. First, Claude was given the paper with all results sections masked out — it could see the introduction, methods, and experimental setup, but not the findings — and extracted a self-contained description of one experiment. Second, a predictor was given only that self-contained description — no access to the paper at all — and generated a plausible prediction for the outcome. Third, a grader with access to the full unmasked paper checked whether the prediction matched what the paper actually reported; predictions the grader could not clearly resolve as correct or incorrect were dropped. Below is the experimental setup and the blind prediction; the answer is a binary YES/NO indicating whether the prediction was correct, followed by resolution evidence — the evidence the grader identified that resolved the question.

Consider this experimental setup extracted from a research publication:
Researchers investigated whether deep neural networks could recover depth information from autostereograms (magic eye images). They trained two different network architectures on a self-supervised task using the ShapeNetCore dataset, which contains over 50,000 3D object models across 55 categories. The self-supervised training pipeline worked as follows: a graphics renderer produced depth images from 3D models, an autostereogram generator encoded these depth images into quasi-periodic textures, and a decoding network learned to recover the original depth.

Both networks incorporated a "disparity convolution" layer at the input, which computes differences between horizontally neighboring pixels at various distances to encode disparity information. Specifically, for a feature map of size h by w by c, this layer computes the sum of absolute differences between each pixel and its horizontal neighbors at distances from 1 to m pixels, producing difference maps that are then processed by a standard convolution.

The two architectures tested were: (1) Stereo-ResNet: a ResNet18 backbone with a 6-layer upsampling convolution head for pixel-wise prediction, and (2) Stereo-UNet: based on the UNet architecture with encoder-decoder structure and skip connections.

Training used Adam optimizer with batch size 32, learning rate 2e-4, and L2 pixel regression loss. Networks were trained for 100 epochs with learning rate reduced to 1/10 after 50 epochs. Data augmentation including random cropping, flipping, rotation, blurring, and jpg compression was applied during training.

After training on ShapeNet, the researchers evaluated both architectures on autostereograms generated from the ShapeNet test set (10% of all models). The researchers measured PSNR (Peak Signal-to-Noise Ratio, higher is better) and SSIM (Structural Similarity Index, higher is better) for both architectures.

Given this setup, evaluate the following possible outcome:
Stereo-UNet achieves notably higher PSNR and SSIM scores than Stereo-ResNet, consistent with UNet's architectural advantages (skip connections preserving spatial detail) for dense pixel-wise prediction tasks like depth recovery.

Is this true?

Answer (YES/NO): NO